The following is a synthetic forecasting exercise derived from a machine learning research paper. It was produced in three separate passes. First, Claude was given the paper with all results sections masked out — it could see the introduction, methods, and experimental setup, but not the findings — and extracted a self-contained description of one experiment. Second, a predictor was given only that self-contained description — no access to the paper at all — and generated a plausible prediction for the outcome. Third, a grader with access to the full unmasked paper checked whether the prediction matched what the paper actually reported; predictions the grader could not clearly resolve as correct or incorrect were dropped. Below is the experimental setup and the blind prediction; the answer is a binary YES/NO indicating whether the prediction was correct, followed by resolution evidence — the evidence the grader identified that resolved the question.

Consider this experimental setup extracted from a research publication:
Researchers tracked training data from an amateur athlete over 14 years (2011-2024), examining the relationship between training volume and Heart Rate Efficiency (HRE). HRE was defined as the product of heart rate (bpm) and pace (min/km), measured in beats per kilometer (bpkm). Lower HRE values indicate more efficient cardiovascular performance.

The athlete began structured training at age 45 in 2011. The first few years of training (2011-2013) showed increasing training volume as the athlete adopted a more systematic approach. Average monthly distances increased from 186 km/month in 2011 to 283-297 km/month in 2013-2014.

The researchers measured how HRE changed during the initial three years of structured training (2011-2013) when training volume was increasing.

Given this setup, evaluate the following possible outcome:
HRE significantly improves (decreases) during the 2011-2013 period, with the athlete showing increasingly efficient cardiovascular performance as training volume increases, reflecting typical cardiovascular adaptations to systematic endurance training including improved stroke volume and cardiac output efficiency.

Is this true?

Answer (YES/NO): YES